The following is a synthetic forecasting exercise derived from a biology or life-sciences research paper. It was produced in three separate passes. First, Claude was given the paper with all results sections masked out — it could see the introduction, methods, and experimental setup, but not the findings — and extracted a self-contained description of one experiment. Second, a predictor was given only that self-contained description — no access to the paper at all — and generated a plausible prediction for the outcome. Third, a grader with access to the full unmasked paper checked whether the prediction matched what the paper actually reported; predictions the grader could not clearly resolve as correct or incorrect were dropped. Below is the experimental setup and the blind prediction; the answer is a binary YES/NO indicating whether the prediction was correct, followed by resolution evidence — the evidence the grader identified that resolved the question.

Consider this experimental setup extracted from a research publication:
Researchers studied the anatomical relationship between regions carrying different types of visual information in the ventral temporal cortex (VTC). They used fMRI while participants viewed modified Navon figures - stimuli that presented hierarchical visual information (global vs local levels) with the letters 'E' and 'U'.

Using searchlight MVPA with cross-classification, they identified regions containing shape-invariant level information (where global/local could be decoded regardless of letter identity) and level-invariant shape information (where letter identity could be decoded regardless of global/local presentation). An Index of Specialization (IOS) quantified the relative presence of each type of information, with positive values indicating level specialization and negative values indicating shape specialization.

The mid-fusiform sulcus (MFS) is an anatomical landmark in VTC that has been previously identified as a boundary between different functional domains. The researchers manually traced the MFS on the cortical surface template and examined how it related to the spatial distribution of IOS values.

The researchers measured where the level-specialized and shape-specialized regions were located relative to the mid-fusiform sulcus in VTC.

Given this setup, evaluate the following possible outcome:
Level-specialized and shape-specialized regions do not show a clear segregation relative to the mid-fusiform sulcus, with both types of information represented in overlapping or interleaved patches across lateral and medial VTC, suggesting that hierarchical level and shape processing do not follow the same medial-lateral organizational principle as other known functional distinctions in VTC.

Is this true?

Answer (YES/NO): NO